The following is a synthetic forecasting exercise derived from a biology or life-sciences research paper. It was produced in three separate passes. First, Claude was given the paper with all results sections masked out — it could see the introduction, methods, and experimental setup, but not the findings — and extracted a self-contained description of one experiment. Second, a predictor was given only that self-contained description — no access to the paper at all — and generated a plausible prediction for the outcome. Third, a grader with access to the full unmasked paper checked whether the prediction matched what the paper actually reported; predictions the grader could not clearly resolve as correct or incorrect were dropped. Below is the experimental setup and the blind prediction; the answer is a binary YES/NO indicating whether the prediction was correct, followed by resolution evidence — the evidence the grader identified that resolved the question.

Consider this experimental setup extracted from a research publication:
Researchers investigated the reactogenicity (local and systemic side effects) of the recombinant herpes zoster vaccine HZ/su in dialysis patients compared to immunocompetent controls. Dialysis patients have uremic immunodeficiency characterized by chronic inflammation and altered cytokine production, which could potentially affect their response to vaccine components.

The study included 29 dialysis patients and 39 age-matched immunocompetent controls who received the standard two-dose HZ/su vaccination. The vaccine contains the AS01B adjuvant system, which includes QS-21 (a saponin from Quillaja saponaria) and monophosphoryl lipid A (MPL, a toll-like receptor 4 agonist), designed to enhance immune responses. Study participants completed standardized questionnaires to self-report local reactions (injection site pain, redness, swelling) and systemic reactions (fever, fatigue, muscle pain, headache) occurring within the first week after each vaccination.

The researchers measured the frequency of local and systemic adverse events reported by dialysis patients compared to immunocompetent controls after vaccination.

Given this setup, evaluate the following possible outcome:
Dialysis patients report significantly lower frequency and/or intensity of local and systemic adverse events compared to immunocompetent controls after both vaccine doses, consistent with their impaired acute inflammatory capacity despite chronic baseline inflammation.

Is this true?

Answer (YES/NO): YES